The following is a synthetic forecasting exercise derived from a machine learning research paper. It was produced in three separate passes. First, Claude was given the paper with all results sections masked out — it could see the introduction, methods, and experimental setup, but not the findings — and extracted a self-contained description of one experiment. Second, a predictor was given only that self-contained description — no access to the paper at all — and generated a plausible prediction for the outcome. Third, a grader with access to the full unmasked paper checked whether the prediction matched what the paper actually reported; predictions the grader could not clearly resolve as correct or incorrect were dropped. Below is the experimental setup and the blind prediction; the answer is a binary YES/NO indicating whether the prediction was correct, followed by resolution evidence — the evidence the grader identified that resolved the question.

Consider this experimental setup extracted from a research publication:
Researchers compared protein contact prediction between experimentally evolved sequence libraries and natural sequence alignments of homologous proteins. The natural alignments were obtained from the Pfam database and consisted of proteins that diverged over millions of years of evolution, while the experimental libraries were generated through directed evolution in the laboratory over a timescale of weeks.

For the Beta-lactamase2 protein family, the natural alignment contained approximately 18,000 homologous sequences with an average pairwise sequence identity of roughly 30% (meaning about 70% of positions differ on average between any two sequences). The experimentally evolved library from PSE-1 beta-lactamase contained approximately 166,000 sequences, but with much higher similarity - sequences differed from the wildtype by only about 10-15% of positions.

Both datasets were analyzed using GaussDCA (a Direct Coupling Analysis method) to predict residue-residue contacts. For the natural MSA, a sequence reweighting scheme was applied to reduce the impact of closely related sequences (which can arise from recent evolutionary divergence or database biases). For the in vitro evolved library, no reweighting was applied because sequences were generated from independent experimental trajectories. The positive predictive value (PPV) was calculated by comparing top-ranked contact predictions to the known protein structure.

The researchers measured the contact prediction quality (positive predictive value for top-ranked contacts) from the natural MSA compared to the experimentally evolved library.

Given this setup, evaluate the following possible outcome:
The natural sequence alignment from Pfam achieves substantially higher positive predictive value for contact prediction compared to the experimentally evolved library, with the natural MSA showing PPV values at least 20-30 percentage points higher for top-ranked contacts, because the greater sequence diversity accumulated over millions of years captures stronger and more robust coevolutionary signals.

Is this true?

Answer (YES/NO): YES